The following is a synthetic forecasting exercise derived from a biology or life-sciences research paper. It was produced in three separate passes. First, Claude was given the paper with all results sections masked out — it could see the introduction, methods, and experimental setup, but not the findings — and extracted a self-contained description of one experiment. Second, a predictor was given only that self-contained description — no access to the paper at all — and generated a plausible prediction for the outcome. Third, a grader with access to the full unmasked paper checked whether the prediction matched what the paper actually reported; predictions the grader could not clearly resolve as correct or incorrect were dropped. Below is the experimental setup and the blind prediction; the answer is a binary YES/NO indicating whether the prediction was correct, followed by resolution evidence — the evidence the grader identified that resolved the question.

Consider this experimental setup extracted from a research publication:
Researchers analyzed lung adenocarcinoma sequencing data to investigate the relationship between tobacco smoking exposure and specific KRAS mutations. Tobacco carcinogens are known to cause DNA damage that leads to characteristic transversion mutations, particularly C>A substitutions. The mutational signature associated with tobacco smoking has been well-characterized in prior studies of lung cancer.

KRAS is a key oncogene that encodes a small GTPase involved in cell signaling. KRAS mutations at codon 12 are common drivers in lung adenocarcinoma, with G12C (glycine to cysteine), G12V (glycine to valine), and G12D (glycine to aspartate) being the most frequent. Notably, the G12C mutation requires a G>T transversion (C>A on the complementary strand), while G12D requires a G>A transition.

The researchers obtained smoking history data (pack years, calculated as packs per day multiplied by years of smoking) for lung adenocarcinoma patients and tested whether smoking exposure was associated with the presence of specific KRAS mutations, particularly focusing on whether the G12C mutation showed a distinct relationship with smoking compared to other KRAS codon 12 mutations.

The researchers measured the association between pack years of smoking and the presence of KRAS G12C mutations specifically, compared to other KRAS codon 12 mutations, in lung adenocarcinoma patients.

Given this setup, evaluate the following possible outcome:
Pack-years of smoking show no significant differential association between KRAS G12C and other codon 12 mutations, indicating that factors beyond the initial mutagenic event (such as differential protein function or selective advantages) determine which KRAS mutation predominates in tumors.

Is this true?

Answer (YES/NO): NO